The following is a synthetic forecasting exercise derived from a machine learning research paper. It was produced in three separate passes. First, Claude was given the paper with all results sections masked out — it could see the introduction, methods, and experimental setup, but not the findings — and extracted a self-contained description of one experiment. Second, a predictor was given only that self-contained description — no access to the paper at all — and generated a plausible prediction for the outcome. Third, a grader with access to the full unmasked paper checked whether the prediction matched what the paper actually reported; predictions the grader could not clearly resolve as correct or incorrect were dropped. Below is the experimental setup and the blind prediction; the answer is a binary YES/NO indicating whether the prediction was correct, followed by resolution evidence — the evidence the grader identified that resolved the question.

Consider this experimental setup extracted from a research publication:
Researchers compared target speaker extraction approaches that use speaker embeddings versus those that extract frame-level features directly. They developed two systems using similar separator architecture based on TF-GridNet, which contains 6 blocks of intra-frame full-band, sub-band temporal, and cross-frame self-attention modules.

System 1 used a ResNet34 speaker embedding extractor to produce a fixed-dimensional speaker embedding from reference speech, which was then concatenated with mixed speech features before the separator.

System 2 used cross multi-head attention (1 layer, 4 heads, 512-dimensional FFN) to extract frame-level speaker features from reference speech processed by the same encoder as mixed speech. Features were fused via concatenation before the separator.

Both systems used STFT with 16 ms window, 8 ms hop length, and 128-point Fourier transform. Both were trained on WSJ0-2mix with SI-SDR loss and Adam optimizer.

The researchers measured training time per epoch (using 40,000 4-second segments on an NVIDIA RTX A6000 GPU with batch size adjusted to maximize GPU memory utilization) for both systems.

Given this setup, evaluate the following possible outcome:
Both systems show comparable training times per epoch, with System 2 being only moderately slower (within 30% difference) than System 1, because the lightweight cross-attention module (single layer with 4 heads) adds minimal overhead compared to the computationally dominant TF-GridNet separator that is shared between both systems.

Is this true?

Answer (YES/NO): YES